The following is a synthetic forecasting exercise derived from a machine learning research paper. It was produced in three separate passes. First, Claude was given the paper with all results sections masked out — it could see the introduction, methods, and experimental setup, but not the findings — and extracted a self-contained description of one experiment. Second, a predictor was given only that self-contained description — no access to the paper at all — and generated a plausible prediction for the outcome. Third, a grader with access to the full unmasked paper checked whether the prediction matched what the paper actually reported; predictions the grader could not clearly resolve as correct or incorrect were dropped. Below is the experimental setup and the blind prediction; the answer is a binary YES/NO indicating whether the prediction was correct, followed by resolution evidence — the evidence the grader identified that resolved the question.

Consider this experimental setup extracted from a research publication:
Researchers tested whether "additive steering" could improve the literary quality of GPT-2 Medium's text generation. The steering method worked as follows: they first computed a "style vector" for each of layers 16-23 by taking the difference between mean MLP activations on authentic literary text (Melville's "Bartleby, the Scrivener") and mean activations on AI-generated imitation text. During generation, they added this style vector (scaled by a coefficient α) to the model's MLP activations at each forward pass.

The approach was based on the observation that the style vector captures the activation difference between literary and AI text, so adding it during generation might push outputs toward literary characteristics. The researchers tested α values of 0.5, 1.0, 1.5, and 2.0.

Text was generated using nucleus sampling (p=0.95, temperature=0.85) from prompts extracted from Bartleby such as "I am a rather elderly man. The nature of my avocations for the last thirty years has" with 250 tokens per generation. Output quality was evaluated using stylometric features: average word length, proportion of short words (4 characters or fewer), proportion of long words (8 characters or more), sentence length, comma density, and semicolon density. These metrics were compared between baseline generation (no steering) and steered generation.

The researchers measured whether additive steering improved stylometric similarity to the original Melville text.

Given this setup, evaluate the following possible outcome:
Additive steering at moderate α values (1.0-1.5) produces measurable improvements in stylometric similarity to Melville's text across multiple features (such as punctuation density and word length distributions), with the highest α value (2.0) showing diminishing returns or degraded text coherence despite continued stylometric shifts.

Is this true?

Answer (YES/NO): NO